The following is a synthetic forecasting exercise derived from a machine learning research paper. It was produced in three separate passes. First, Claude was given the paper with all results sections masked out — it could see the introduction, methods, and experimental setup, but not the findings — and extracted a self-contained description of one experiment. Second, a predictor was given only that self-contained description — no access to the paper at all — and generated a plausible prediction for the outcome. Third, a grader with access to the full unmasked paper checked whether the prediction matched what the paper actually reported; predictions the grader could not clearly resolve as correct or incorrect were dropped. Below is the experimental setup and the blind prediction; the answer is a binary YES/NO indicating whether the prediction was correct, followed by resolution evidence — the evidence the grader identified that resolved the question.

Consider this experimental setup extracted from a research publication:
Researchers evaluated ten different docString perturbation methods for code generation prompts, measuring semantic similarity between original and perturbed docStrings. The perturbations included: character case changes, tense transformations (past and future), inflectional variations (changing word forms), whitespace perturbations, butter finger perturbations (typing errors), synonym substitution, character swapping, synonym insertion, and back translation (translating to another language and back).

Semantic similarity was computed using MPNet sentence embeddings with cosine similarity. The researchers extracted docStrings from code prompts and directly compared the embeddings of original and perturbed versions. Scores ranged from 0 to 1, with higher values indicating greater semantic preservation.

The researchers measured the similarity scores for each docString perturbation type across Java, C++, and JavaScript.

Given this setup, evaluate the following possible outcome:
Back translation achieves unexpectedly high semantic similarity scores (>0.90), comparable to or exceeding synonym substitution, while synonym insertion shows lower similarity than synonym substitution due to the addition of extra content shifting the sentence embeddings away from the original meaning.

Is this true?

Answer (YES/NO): NO